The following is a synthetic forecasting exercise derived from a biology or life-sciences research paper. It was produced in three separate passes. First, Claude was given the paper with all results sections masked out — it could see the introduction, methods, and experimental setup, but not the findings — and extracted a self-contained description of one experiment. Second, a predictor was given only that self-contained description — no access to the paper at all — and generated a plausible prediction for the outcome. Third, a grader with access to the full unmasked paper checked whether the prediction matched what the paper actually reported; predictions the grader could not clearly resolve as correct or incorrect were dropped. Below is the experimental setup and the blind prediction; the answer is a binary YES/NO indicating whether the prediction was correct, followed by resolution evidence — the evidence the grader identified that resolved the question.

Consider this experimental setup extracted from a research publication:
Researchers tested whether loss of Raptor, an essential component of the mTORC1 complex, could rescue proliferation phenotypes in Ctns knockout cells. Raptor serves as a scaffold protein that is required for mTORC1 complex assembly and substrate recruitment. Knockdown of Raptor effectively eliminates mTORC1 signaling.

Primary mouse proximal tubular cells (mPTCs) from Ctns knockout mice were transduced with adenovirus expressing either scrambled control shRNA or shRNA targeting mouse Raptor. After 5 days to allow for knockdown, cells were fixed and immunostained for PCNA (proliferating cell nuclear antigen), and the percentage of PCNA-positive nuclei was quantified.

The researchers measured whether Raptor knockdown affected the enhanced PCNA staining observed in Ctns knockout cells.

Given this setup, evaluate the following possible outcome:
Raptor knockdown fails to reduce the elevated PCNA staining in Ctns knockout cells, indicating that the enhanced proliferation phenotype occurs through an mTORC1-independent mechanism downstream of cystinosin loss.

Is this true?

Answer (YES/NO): NO